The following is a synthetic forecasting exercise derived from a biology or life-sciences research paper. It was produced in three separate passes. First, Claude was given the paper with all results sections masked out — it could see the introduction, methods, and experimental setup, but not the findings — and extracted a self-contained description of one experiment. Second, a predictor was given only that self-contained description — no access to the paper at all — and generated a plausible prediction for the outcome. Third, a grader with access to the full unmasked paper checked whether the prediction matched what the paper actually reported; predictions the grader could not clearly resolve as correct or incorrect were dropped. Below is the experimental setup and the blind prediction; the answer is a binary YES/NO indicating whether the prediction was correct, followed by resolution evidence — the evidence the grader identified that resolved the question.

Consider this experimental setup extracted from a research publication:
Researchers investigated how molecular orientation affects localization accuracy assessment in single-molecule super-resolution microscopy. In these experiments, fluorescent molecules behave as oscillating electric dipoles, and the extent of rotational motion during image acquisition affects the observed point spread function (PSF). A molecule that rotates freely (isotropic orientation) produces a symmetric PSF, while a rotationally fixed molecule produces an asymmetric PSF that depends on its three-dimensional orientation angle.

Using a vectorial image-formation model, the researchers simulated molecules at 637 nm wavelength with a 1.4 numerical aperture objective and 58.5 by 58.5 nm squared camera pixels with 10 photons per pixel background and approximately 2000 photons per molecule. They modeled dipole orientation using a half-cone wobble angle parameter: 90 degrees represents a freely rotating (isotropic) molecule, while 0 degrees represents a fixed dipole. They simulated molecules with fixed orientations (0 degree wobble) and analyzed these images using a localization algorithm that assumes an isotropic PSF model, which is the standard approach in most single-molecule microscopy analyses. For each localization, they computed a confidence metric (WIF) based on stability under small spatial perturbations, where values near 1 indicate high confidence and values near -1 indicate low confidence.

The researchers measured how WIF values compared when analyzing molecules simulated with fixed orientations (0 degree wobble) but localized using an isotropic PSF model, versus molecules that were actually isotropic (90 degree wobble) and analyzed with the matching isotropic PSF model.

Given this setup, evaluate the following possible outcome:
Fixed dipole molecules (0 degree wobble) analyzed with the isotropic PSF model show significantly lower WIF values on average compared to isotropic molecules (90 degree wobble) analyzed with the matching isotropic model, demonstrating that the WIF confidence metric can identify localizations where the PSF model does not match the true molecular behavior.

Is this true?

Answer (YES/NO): YES